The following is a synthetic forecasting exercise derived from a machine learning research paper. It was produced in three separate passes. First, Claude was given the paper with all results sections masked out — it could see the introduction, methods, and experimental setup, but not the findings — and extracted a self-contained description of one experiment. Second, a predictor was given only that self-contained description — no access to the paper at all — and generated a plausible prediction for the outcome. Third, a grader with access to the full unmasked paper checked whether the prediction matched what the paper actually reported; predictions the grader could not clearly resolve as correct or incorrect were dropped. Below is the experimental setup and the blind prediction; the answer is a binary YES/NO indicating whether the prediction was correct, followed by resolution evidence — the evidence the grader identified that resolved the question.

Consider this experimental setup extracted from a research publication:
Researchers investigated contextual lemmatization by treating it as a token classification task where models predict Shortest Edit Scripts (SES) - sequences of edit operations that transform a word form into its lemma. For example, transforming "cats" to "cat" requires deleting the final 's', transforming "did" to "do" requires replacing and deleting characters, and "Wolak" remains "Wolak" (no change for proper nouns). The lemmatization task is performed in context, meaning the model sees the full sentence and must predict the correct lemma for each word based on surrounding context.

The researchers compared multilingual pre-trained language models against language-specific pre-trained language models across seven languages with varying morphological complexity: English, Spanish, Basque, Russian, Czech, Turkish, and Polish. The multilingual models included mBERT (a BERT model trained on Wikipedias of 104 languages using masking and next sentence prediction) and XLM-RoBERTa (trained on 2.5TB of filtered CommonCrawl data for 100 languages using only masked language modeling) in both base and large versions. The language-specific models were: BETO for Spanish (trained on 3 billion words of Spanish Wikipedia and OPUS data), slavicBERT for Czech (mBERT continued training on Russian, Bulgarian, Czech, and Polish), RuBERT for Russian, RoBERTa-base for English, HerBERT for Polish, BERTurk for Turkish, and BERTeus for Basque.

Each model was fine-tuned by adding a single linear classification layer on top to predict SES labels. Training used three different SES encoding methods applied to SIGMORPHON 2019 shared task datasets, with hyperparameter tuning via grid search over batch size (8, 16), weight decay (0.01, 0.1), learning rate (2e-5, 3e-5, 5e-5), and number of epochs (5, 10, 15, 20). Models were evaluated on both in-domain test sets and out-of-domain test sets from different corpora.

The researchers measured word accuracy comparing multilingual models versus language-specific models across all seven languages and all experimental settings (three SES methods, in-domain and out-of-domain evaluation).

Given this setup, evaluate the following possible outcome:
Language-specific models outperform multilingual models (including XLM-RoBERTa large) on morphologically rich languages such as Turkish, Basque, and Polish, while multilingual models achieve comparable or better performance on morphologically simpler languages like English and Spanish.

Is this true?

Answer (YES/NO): NO